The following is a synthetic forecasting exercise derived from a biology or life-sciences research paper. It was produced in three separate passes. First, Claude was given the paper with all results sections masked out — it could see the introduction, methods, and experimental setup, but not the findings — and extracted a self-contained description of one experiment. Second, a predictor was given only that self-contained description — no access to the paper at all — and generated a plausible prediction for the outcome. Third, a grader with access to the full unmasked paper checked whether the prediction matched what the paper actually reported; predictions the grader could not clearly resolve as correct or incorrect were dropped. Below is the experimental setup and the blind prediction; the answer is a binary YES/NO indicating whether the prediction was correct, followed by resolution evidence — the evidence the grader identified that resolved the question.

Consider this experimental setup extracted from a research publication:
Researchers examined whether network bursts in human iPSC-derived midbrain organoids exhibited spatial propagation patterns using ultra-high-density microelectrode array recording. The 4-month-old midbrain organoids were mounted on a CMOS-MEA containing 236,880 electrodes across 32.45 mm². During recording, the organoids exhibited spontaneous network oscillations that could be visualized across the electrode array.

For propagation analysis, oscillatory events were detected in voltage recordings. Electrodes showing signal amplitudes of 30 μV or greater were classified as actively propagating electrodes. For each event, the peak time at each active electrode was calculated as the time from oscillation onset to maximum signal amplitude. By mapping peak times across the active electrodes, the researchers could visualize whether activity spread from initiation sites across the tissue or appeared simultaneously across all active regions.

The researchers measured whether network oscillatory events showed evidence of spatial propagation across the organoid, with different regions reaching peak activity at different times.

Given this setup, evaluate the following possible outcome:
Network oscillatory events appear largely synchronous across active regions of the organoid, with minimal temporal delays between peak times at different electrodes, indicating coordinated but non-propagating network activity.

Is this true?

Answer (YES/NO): NO